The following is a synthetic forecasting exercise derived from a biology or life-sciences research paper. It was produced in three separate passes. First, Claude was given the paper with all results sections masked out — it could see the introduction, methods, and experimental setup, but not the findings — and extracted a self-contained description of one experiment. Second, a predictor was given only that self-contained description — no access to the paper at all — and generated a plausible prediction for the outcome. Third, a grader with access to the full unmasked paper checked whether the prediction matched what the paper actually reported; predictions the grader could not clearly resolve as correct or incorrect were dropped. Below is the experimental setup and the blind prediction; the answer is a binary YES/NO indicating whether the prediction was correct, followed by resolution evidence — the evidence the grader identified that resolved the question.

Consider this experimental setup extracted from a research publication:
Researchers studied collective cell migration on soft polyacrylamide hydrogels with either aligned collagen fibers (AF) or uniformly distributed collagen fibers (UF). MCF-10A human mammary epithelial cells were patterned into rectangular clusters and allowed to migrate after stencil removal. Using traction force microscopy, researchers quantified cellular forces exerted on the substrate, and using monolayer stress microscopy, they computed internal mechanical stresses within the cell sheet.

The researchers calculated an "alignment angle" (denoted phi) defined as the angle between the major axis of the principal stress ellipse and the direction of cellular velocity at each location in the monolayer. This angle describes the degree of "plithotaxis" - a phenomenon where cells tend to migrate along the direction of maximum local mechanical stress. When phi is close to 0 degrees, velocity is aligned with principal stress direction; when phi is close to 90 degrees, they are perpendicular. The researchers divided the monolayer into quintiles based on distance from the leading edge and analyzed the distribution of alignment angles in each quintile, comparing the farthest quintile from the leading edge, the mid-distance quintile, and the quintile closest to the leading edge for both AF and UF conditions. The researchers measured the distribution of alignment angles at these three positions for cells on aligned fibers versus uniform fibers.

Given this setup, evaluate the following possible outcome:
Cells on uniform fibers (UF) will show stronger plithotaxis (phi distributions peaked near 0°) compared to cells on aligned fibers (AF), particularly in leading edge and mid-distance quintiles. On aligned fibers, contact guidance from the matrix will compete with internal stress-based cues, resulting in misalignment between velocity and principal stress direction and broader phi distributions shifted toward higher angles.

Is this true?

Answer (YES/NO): NO